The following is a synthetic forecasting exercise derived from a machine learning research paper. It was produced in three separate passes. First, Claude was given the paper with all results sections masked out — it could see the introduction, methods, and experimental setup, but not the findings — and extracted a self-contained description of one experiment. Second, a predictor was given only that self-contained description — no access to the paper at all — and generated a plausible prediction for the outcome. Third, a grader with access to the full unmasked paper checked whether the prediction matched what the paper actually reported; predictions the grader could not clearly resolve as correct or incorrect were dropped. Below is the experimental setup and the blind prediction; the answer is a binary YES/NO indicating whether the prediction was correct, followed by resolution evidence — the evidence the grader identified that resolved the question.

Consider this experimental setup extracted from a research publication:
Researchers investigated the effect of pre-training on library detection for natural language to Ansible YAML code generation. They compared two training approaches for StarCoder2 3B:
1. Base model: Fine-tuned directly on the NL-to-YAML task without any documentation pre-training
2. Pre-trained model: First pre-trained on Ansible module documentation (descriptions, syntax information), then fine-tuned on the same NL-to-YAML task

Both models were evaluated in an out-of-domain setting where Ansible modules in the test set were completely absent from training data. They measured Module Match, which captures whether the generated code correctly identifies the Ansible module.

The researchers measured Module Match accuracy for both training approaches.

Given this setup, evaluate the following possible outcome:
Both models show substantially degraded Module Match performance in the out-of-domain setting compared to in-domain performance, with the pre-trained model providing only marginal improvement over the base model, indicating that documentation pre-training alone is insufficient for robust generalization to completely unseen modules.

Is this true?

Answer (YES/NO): YES